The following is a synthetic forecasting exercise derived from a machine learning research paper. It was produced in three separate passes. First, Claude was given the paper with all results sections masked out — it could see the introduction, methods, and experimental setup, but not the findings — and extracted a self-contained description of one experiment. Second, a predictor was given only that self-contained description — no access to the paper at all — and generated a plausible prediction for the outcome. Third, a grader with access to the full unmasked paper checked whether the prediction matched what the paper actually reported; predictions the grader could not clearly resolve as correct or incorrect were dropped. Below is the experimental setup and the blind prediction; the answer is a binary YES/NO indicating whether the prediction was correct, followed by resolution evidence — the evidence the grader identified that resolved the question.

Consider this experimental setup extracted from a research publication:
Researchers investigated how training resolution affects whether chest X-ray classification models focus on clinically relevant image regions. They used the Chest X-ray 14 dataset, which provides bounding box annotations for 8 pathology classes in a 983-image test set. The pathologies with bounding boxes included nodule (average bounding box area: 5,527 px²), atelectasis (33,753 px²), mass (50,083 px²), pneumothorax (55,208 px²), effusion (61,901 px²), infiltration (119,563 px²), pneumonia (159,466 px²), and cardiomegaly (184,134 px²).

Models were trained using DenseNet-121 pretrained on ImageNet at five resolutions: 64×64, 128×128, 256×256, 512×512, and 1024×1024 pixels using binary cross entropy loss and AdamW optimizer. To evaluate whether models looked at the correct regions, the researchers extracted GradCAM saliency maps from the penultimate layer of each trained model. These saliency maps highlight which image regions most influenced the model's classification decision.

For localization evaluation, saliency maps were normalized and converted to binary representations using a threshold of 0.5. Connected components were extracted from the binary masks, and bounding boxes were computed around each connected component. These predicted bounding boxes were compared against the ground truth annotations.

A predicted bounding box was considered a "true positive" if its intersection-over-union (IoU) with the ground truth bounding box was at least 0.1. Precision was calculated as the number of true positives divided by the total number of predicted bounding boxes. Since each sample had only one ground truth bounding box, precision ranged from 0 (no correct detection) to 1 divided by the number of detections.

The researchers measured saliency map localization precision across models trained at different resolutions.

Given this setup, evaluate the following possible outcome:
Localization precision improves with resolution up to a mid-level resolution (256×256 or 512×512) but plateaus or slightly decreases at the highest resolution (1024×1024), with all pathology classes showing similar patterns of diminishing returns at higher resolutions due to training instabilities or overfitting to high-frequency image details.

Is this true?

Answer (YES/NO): NO